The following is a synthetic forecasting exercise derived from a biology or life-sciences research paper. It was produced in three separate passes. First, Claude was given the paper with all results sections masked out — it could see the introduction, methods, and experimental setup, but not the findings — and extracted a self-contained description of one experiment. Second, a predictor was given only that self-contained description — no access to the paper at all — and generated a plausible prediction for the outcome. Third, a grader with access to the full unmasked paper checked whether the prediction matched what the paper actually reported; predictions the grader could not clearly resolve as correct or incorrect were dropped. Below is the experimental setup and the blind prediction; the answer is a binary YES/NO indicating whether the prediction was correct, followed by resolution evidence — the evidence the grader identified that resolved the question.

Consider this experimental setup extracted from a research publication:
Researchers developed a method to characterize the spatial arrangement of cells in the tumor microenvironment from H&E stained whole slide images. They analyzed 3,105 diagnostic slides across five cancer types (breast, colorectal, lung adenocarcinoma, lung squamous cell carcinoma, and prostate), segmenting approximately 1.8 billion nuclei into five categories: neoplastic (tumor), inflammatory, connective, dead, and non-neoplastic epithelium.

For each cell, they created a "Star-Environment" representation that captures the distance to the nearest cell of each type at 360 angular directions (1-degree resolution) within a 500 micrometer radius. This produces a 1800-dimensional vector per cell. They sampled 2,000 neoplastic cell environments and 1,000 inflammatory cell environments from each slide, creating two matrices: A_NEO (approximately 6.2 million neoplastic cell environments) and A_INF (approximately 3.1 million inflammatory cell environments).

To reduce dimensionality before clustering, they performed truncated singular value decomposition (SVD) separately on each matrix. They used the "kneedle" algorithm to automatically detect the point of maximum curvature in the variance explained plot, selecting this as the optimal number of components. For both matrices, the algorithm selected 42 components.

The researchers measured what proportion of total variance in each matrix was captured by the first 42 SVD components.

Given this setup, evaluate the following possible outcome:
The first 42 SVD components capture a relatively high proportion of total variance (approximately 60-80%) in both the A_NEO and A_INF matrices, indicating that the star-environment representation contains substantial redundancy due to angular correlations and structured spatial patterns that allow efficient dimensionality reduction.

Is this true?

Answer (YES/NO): NO